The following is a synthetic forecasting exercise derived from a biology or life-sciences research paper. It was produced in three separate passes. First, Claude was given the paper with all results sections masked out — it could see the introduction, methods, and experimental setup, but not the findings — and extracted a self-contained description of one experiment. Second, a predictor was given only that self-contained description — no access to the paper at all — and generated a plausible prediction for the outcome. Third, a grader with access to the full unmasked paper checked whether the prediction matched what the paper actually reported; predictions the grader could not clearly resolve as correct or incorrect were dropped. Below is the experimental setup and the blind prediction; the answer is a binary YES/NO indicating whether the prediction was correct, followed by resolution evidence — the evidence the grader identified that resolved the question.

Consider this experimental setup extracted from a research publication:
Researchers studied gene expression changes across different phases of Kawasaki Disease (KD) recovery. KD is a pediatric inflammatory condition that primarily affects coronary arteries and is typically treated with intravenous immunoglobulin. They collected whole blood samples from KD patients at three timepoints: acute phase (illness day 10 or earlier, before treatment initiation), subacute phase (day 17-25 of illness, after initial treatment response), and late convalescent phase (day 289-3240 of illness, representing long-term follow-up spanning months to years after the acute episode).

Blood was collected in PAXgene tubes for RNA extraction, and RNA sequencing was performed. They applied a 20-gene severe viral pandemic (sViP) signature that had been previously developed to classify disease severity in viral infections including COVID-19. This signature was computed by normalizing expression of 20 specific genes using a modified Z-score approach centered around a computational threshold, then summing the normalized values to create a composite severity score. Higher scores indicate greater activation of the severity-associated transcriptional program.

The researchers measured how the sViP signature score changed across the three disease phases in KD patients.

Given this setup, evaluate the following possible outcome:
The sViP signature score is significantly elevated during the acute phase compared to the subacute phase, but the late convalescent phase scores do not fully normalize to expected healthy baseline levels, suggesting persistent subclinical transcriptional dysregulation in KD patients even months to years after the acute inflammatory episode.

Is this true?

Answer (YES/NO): NO